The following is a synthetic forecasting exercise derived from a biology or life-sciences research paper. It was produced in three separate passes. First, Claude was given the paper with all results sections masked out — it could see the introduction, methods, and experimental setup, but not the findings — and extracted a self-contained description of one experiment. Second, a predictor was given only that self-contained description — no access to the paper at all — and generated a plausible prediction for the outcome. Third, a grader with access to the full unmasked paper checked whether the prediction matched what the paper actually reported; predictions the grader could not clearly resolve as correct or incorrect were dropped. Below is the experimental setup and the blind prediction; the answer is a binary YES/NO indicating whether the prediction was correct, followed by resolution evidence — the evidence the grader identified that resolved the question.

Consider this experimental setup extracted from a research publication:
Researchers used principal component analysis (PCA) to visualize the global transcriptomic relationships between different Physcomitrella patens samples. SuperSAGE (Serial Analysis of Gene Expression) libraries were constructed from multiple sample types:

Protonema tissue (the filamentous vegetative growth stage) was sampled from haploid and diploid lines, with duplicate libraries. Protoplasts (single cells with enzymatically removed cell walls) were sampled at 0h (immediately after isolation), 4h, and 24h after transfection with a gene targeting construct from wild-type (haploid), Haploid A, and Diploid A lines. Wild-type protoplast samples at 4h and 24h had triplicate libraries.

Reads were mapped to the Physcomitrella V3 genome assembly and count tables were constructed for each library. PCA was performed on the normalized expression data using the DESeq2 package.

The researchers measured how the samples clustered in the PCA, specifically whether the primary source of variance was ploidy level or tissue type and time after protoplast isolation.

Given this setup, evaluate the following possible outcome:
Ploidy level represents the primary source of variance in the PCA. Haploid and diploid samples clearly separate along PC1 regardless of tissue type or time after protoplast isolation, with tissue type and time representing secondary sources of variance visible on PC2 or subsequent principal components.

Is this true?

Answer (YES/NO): NO